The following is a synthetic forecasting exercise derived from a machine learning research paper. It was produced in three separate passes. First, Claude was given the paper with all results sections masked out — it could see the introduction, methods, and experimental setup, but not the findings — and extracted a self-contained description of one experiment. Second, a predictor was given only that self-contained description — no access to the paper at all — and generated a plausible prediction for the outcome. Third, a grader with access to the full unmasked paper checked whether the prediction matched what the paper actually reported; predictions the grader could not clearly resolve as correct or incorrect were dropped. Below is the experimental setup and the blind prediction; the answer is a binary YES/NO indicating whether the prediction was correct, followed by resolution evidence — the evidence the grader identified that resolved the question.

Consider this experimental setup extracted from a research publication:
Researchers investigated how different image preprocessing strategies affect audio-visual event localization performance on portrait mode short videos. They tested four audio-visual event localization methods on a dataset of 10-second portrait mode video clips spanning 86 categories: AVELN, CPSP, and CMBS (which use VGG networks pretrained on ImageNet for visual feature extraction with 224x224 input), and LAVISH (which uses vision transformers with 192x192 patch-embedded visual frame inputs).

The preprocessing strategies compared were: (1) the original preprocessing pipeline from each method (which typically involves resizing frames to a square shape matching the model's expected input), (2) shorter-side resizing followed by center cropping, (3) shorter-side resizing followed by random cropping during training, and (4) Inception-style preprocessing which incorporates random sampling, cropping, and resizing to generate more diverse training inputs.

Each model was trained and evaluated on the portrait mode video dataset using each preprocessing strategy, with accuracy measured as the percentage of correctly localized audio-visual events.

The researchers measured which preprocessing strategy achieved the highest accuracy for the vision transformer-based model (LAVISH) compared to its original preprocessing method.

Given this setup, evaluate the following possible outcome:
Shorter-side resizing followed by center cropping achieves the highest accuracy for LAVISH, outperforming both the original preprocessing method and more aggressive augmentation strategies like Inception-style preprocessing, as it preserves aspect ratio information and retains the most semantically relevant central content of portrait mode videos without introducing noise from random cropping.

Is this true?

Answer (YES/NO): NO